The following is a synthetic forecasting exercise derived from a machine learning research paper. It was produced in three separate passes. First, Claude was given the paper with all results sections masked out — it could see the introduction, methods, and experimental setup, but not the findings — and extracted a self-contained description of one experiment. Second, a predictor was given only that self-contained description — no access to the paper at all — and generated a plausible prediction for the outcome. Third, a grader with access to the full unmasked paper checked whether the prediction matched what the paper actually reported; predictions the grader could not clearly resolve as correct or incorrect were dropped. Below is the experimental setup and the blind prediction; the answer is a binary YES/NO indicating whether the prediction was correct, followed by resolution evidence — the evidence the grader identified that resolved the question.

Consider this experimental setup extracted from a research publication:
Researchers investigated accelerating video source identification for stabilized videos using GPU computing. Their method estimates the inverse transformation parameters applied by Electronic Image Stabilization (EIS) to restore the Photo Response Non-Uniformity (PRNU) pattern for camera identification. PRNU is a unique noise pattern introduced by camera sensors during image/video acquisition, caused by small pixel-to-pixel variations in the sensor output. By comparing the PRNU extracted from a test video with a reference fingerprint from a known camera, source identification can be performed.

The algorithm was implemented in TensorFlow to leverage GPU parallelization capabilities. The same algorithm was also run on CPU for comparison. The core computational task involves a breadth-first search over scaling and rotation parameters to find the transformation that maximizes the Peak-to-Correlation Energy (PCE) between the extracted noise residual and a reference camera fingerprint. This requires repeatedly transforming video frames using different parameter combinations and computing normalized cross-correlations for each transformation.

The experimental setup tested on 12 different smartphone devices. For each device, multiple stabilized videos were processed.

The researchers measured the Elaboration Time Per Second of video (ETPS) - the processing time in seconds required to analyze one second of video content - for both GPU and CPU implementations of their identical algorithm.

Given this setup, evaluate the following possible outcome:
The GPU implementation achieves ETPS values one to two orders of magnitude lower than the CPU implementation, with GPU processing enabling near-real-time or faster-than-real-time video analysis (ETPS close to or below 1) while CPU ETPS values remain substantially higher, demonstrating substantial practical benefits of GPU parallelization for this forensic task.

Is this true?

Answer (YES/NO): NO